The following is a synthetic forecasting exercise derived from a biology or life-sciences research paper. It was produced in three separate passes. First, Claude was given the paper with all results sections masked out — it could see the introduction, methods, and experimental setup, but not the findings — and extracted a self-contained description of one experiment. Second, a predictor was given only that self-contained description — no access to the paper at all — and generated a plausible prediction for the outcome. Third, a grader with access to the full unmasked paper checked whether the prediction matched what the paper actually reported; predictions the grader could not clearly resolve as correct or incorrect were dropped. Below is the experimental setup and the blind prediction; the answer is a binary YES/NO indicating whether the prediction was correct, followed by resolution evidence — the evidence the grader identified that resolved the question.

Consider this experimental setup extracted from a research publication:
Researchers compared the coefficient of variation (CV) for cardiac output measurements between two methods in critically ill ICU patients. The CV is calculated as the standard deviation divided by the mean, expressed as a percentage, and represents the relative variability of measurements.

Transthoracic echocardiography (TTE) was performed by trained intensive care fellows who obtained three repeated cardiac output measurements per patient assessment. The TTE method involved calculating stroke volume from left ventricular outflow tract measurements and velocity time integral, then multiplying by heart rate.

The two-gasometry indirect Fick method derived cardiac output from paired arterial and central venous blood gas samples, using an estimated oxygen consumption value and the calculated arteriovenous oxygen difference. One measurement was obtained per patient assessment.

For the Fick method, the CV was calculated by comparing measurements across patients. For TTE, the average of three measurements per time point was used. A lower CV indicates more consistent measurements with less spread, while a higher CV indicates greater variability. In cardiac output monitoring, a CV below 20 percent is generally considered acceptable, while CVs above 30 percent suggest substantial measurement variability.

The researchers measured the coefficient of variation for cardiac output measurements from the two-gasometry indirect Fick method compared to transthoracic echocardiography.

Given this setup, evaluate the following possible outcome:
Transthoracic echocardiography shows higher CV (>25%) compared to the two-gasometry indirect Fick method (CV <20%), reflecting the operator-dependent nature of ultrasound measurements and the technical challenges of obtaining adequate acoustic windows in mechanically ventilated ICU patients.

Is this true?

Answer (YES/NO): NO